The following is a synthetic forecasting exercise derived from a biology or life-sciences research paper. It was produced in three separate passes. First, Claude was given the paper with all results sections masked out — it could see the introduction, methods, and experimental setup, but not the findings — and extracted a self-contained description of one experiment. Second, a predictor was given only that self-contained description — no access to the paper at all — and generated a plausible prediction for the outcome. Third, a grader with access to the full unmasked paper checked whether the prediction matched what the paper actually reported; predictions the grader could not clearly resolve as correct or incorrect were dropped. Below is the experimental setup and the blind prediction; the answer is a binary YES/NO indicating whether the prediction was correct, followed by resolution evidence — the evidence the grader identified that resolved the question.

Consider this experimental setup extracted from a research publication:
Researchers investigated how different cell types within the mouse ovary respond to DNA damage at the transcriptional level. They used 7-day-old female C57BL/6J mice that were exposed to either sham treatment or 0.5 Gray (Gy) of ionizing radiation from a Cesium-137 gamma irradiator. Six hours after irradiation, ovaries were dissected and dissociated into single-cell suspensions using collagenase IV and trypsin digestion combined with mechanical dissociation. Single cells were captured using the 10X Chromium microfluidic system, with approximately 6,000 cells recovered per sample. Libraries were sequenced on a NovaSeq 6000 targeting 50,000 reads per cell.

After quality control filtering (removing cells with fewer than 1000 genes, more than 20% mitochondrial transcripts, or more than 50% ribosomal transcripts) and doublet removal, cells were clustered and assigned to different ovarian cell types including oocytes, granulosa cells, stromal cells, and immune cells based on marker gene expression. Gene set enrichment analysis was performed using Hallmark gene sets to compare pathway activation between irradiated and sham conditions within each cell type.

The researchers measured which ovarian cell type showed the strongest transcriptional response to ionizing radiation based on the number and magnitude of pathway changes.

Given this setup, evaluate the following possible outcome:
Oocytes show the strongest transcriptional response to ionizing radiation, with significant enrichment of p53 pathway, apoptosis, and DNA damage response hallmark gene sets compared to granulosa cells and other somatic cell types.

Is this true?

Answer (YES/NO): YES